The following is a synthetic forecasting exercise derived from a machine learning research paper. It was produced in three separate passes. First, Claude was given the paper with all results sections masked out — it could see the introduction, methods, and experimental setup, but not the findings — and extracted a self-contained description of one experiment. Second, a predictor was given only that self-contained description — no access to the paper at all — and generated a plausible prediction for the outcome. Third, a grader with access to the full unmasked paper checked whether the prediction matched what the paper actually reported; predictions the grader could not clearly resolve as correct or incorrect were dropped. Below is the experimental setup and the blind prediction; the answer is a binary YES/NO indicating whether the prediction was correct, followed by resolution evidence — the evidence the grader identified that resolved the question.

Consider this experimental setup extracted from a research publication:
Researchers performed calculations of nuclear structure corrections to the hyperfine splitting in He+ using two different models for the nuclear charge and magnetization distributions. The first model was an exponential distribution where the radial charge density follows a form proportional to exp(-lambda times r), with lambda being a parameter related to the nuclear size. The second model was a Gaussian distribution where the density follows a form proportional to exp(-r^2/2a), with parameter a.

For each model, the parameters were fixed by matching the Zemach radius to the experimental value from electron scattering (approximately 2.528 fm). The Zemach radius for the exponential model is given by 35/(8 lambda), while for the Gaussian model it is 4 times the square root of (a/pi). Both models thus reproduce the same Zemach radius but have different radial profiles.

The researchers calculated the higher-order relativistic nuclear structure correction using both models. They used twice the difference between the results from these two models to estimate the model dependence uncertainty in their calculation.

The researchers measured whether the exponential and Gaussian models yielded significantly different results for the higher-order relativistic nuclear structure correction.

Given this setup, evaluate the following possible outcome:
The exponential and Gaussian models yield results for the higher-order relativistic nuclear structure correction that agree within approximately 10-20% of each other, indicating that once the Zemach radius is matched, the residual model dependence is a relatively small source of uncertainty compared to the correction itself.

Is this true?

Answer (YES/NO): NO